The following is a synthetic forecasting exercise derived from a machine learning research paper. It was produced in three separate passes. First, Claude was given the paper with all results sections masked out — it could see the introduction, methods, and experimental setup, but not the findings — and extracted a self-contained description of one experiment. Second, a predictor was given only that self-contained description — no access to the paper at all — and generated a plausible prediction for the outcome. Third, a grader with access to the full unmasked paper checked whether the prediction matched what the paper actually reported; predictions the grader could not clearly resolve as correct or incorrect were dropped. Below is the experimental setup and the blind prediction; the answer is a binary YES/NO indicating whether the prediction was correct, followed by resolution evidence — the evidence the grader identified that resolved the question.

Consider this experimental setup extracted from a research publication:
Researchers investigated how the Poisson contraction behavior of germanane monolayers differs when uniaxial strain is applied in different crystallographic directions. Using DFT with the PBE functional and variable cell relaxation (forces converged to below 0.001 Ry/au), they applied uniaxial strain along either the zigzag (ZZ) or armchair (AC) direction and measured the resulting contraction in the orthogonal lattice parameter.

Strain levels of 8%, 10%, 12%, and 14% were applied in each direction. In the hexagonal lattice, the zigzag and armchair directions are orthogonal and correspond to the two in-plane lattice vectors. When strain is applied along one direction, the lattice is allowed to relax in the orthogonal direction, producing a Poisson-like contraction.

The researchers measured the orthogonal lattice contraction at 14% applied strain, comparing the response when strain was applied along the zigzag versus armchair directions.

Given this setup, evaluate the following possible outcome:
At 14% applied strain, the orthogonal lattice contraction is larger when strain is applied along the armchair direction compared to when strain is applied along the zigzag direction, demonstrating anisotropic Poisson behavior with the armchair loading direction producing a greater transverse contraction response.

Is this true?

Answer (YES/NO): NO